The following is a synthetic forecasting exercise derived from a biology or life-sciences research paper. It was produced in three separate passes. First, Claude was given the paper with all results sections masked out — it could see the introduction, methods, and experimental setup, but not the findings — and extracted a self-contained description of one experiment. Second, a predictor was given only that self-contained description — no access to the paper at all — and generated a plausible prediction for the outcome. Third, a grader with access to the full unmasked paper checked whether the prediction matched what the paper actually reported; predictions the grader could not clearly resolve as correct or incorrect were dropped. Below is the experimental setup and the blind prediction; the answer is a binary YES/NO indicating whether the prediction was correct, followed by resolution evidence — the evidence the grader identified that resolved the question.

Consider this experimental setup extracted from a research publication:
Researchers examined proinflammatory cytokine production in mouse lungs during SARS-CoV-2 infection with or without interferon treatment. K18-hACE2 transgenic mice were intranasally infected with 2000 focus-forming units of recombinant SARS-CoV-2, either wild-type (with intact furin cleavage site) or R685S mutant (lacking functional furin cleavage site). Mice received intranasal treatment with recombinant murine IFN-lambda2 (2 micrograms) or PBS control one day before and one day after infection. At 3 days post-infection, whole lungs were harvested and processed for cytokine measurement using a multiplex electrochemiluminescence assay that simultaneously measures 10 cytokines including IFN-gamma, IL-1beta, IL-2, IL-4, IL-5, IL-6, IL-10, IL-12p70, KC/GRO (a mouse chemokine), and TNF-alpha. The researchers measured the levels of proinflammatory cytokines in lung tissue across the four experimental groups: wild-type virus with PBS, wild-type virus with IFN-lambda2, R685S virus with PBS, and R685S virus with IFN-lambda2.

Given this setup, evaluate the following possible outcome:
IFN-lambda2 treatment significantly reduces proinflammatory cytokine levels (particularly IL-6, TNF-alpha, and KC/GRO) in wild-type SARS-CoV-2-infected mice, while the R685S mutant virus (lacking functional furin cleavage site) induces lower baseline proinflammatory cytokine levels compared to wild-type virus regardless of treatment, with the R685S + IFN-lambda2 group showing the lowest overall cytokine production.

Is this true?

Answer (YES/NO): NO